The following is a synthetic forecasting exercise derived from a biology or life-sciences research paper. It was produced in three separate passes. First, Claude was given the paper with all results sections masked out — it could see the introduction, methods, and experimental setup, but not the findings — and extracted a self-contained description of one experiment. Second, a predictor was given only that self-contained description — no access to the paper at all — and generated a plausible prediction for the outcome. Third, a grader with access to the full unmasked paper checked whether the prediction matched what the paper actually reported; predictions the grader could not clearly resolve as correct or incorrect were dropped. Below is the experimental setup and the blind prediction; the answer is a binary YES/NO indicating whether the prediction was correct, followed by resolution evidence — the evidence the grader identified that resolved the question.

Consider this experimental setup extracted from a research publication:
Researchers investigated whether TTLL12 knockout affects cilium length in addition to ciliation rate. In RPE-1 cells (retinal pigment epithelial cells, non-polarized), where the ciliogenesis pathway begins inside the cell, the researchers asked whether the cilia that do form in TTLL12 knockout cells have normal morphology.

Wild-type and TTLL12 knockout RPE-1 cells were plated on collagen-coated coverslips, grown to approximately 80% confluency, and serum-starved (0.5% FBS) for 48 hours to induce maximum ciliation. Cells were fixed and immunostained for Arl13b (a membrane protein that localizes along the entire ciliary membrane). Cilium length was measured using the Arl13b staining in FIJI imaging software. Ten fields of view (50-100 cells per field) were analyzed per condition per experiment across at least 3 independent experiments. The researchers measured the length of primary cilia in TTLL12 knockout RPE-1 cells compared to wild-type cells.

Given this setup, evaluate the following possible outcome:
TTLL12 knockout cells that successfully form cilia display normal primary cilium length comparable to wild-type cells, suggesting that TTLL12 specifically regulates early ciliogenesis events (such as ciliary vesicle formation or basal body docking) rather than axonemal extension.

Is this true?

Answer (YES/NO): NO